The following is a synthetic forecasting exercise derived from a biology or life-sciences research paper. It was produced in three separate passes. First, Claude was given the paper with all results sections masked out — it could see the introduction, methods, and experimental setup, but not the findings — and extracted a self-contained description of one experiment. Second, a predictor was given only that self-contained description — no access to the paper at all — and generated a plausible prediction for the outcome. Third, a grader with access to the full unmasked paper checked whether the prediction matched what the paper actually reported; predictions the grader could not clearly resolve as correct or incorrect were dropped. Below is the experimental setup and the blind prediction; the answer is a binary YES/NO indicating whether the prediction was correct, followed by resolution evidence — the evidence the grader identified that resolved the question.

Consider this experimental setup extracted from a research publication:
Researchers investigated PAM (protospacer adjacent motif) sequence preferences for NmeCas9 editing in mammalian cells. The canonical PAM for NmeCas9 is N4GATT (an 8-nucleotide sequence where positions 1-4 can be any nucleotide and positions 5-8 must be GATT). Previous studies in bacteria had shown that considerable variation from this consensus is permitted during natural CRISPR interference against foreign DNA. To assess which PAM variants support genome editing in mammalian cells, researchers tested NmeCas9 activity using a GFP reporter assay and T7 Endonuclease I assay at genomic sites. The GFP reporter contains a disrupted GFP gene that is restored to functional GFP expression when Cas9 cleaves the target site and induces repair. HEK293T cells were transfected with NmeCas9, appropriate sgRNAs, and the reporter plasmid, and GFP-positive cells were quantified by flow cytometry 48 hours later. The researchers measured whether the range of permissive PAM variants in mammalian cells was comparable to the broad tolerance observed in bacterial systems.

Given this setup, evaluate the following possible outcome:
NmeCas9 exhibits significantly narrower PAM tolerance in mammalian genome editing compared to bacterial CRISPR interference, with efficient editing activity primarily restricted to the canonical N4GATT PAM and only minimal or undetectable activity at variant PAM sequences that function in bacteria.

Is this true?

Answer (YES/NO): NO